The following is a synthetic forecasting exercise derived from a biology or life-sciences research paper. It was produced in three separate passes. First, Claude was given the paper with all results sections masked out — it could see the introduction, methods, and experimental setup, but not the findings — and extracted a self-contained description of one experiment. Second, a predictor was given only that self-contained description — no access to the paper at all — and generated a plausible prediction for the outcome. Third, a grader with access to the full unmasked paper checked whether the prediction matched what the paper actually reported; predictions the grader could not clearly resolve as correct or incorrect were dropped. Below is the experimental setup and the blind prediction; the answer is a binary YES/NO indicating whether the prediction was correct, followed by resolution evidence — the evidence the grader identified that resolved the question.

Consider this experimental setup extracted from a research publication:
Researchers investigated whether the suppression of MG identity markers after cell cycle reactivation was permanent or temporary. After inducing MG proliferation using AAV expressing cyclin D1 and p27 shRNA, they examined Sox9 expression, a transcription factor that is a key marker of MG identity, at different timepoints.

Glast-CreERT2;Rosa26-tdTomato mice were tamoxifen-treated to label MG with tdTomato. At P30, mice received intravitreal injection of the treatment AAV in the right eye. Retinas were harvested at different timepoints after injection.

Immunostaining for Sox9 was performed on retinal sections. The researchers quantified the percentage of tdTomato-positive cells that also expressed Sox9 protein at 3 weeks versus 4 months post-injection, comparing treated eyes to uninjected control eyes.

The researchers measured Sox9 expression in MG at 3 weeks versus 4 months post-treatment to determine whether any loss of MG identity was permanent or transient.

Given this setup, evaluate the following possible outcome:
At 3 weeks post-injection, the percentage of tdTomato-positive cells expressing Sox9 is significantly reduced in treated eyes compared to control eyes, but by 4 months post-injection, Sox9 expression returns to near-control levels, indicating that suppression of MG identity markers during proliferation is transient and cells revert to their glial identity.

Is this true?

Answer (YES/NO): YES